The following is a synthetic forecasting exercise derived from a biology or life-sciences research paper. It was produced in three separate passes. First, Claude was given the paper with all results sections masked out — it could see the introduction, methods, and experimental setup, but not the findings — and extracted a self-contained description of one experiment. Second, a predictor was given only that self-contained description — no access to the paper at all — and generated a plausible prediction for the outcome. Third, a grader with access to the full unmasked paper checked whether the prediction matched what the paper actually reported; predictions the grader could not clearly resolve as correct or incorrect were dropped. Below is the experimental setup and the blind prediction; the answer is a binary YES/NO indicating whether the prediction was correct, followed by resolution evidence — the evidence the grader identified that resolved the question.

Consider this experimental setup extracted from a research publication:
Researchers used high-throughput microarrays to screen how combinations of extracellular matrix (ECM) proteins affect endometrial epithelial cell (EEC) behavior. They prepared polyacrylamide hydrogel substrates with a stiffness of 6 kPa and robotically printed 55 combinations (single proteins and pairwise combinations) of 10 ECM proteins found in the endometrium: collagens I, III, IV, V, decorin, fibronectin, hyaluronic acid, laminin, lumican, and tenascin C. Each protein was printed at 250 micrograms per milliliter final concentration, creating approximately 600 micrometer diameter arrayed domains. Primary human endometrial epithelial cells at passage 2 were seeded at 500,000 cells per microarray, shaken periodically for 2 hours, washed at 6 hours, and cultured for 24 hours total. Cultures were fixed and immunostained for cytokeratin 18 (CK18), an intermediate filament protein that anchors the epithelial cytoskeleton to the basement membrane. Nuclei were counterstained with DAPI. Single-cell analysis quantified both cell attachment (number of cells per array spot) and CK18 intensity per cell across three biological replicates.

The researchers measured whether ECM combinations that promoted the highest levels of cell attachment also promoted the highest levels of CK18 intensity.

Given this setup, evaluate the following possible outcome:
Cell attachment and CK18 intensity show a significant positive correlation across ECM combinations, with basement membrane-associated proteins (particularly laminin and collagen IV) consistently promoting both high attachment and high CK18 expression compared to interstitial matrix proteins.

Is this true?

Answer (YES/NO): NO